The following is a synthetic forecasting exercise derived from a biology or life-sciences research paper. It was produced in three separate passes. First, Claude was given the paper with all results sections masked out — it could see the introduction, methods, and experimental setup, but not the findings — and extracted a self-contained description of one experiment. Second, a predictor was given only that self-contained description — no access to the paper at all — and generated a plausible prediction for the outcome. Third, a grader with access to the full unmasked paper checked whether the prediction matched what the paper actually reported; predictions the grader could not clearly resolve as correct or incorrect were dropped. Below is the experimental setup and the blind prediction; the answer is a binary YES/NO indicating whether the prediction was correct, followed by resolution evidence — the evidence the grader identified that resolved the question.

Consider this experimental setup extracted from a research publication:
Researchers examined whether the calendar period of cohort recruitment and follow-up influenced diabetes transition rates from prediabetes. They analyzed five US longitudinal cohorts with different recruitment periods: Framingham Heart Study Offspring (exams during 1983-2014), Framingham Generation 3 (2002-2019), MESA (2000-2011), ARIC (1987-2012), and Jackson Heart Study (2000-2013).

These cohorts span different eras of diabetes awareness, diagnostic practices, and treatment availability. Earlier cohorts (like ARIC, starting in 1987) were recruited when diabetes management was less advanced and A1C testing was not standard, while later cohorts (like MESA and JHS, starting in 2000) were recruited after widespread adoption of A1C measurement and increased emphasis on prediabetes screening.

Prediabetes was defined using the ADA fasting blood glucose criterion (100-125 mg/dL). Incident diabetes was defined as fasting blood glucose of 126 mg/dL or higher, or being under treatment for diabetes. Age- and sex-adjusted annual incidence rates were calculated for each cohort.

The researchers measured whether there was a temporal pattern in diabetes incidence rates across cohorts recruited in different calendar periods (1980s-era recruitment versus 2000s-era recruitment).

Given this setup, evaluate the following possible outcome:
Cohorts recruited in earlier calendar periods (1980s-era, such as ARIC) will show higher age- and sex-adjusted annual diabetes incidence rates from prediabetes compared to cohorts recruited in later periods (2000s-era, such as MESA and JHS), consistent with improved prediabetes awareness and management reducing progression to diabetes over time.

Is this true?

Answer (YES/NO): NO